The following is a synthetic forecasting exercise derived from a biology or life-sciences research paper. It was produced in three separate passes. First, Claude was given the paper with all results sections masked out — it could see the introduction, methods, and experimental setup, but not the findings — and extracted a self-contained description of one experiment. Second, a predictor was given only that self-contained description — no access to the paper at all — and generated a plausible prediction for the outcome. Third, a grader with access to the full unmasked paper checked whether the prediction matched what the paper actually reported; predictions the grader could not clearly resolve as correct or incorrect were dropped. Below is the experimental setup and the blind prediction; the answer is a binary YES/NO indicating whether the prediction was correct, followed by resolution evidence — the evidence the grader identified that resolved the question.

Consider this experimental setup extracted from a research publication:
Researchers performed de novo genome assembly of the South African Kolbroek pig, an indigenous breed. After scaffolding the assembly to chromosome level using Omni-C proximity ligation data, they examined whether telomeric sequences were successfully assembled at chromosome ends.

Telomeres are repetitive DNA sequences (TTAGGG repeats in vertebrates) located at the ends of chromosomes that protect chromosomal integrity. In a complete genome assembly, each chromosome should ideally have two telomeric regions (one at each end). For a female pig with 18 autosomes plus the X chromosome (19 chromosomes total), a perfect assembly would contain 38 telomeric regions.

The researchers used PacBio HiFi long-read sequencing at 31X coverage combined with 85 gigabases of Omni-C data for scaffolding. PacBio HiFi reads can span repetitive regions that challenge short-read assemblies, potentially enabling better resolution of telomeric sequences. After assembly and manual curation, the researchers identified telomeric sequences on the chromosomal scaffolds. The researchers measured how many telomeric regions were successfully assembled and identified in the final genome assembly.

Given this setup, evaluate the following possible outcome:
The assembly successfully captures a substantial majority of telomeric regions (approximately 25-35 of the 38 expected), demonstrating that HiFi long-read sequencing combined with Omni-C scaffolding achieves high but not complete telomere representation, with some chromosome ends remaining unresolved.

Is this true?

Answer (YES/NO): NO